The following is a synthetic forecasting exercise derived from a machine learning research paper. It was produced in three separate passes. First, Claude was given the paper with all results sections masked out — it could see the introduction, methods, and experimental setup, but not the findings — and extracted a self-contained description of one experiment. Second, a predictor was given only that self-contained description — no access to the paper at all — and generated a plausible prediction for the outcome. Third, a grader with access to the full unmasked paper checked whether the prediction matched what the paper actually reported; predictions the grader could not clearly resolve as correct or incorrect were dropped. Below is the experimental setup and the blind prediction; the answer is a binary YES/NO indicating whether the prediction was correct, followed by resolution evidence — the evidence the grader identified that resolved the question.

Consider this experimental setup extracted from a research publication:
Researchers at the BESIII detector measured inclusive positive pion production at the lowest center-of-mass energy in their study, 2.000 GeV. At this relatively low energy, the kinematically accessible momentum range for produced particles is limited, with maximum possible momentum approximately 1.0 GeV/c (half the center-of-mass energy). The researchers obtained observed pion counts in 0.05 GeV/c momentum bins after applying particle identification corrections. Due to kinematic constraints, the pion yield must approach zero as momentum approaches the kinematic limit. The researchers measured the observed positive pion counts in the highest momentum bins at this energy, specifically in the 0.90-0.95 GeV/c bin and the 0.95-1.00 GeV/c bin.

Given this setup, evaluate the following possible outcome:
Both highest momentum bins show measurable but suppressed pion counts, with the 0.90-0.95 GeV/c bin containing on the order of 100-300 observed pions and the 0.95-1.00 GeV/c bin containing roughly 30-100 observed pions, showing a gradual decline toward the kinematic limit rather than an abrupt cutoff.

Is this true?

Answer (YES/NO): NO